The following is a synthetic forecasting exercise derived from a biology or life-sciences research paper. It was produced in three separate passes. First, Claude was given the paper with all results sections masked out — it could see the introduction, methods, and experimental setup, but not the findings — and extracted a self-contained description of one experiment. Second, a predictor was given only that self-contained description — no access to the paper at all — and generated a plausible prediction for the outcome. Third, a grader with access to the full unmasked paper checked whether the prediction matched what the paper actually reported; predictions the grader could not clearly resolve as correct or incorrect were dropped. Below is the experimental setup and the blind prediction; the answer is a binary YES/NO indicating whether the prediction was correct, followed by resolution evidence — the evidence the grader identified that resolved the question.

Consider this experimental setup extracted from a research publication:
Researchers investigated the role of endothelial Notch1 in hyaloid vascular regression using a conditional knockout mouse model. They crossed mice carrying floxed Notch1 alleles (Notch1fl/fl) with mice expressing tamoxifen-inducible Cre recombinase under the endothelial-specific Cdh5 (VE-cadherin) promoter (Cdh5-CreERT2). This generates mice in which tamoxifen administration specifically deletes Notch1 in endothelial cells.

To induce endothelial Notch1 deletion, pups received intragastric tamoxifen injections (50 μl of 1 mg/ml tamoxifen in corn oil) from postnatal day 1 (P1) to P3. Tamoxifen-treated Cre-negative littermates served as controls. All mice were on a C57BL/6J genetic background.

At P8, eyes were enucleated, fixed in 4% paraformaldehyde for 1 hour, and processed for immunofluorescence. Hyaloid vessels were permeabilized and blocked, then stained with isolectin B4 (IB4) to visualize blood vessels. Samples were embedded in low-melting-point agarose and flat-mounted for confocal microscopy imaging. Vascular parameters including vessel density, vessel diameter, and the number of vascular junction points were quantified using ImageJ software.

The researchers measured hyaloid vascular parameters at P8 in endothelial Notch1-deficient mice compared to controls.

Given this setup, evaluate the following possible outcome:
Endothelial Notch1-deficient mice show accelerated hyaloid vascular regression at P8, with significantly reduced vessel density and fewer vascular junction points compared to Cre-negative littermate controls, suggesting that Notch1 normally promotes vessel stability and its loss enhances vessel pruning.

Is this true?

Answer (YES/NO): NO